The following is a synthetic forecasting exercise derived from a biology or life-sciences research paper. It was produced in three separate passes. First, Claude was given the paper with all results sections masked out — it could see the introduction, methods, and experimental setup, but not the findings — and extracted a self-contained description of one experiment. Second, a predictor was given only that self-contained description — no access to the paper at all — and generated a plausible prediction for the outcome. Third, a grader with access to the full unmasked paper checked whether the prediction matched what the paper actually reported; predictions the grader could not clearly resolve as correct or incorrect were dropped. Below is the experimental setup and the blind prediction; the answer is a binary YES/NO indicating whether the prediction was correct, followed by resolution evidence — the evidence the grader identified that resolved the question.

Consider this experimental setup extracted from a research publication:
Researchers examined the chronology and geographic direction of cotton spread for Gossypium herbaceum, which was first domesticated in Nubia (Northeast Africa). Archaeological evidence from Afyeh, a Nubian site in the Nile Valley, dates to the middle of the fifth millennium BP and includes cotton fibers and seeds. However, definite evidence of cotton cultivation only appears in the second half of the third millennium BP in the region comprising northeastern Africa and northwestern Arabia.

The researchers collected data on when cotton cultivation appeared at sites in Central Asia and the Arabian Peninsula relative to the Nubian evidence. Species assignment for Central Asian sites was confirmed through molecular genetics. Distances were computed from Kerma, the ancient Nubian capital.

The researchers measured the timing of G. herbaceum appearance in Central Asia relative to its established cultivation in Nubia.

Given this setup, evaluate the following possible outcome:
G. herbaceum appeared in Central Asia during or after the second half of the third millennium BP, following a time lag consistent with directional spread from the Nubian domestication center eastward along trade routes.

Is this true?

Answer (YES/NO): YES